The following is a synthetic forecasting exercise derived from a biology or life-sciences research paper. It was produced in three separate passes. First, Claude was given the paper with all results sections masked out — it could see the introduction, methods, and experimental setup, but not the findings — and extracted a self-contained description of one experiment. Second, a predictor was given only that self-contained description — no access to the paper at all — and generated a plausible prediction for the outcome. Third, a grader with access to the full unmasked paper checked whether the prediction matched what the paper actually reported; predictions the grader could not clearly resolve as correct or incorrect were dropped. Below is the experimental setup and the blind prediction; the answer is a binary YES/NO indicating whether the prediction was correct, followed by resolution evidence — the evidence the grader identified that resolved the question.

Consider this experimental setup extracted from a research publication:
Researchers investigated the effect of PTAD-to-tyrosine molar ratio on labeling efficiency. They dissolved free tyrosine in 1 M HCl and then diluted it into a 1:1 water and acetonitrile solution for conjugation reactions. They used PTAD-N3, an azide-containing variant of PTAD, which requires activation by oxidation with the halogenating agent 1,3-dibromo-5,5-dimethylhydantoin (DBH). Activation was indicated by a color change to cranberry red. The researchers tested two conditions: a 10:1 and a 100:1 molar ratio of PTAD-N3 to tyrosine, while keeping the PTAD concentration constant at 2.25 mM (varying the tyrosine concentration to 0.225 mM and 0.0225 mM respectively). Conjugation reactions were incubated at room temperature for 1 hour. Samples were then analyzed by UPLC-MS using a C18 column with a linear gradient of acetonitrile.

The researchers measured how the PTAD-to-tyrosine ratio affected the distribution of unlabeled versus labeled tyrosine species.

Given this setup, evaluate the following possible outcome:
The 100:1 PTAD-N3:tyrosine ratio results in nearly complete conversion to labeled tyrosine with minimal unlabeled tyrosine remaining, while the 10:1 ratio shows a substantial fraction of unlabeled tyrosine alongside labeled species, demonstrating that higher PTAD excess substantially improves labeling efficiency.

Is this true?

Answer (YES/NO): NO